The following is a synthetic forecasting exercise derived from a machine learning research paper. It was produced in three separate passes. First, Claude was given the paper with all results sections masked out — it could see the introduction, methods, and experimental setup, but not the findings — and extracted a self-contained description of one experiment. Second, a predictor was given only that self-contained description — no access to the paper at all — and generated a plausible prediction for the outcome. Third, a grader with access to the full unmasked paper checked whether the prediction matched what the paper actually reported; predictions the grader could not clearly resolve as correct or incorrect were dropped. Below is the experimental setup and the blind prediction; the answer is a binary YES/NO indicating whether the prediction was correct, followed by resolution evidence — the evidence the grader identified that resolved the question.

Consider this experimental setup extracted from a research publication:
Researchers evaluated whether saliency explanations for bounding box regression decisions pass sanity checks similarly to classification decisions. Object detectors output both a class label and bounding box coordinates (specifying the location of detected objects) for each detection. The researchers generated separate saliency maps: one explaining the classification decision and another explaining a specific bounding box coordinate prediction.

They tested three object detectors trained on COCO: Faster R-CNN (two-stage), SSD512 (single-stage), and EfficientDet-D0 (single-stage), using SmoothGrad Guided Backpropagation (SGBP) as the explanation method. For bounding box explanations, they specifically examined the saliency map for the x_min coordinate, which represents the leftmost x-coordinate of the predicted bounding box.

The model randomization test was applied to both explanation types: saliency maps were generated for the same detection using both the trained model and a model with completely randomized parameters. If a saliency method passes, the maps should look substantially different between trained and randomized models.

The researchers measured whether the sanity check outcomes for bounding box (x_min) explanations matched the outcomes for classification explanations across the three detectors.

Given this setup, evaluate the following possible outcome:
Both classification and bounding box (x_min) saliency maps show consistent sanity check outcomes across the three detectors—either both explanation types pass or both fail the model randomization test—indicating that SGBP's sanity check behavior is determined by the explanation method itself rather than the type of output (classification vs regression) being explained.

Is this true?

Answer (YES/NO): YES